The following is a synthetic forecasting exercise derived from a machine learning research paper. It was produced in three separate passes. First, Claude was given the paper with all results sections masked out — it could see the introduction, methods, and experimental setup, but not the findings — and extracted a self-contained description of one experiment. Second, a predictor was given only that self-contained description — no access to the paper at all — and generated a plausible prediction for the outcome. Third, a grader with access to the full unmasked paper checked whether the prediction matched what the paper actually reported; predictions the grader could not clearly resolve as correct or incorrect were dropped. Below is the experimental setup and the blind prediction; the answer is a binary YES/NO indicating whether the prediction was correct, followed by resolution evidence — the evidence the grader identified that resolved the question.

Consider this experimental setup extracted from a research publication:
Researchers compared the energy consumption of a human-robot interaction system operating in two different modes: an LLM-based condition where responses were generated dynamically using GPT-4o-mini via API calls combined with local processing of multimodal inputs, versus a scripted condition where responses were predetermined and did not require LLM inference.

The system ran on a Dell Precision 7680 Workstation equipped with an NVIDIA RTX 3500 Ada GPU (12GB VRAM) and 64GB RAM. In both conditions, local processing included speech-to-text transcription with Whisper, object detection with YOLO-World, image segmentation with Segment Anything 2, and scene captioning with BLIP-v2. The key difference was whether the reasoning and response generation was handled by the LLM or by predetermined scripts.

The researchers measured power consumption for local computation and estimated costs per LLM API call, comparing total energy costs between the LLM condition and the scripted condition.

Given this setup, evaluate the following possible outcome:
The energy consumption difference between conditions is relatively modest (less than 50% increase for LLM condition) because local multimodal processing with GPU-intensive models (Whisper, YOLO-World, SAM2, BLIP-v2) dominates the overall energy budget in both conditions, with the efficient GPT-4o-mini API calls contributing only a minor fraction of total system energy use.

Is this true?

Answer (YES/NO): YES